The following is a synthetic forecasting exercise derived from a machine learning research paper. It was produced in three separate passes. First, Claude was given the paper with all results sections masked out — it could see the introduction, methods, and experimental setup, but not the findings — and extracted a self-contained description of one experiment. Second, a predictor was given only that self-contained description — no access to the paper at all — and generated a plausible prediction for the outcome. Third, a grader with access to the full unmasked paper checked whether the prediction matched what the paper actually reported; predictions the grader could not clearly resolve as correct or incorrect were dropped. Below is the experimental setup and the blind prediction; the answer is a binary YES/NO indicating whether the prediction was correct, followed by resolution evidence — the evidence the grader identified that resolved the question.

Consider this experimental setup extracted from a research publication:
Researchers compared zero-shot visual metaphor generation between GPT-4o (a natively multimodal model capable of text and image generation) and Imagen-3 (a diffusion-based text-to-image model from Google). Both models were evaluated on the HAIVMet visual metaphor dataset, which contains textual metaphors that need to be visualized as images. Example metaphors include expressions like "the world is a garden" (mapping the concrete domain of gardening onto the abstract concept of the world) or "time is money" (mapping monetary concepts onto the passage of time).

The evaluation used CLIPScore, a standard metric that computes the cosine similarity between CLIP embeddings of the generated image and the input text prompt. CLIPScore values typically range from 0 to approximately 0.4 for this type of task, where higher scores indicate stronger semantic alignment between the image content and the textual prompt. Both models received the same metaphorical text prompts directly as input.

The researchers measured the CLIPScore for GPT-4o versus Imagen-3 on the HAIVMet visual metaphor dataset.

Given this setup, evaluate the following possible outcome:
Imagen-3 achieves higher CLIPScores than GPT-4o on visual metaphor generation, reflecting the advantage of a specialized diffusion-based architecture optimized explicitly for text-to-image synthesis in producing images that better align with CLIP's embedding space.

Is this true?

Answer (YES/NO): NO